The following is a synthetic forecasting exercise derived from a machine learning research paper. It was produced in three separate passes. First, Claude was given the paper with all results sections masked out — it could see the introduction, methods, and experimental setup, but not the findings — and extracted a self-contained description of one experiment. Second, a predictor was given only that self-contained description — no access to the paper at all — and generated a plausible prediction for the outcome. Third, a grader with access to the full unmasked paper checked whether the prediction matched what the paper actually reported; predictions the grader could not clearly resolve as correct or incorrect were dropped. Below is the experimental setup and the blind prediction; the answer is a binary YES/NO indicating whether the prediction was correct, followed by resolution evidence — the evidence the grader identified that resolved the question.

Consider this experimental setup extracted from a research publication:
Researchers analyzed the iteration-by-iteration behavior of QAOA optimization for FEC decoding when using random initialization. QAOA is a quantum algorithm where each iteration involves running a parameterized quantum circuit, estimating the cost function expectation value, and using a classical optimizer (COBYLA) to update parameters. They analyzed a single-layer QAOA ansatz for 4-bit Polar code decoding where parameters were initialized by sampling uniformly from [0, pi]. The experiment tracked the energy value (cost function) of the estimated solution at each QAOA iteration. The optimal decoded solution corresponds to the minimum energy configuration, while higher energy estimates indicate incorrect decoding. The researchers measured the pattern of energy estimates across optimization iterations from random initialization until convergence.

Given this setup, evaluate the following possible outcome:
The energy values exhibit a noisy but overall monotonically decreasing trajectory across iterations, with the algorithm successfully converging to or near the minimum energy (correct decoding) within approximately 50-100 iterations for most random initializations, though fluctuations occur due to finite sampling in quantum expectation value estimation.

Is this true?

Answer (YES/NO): NO